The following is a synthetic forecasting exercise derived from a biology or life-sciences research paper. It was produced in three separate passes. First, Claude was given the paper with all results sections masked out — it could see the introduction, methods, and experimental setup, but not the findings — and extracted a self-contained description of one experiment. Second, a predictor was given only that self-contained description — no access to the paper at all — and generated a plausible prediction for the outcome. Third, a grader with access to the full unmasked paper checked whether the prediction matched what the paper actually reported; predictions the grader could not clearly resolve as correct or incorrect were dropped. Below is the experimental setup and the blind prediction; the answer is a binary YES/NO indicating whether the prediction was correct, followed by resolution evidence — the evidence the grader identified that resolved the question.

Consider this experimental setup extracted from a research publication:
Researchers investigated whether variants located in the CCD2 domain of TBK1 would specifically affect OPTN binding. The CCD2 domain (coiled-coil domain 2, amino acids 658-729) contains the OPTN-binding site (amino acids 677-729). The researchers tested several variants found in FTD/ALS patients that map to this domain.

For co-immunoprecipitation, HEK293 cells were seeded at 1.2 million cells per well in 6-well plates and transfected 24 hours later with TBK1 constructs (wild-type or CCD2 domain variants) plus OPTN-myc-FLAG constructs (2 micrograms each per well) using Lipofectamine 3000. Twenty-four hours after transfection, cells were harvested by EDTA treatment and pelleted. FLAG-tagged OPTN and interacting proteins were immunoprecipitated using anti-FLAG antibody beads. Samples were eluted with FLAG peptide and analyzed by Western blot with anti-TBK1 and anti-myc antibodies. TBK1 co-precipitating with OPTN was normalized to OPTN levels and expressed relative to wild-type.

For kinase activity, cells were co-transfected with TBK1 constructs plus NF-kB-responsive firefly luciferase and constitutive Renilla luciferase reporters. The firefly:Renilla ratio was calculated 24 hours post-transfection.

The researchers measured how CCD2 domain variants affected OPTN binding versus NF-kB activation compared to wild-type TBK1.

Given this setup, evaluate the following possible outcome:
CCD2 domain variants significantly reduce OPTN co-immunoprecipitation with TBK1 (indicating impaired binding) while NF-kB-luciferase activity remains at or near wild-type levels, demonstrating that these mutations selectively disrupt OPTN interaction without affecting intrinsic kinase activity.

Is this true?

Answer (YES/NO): NO